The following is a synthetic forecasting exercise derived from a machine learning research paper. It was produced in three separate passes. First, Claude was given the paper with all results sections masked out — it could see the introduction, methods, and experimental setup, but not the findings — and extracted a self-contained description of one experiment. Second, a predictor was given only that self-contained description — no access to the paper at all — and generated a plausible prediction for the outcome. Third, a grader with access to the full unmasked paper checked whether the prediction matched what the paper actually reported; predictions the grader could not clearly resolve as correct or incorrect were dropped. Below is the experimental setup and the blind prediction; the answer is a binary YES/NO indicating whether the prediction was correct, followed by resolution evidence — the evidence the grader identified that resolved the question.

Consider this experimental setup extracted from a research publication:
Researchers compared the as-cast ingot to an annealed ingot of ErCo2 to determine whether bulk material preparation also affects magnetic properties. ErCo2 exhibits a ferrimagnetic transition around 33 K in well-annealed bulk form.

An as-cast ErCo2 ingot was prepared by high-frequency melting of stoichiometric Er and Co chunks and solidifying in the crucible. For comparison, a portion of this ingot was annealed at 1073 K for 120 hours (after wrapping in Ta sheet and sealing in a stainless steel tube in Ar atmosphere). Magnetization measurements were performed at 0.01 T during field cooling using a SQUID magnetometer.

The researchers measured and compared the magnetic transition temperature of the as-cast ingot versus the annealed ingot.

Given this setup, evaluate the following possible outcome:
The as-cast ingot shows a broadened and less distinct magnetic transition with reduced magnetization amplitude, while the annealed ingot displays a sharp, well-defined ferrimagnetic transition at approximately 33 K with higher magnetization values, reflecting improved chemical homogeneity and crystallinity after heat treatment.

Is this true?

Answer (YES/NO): NO